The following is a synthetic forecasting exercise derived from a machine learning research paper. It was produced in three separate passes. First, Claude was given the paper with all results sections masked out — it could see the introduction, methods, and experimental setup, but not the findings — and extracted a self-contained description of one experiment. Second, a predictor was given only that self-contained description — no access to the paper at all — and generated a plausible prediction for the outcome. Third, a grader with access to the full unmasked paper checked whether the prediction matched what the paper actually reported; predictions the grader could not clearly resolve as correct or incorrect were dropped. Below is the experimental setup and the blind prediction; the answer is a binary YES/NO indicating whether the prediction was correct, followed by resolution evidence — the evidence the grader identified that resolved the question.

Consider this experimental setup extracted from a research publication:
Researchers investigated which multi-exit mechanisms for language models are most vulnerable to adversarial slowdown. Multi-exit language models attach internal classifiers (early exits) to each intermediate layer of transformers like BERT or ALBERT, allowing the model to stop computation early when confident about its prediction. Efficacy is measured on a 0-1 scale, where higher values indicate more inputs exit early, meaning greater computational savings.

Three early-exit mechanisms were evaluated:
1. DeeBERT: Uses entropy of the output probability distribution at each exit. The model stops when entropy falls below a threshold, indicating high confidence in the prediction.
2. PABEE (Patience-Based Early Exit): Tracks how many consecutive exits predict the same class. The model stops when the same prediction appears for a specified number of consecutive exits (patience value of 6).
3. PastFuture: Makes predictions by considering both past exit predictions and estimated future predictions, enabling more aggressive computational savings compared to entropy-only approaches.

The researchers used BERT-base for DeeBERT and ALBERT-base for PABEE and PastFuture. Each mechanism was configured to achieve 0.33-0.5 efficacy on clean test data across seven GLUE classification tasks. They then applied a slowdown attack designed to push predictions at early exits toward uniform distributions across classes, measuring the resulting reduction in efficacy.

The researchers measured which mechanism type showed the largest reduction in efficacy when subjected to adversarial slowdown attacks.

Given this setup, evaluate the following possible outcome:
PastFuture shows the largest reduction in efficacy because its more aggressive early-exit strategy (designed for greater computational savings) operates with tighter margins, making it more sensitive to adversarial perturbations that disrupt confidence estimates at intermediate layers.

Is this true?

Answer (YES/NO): YES